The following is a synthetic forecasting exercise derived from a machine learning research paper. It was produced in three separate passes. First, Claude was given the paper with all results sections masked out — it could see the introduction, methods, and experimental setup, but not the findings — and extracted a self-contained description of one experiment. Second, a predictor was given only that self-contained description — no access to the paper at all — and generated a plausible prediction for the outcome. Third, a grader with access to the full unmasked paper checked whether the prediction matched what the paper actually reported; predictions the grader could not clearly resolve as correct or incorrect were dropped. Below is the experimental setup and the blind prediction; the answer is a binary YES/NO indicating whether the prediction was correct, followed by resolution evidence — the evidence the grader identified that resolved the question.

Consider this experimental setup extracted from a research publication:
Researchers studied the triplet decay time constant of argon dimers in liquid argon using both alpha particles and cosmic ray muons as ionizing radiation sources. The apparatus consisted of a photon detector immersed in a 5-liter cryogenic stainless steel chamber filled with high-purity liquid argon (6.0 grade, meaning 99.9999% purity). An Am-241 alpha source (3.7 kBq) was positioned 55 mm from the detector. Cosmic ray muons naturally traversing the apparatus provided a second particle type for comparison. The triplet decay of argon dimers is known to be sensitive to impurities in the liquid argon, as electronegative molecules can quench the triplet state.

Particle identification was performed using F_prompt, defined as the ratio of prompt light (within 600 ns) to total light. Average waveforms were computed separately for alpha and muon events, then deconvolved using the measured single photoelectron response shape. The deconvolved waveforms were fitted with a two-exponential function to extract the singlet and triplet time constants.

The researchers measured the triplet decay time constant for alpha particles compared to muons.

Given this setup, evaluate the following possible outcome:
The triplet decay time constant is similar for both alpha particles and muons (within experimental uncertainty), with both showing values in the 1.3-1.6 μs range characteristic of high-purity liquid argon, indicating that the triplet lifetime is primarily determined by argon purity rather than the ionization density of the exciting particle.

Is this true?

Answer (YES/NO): NO